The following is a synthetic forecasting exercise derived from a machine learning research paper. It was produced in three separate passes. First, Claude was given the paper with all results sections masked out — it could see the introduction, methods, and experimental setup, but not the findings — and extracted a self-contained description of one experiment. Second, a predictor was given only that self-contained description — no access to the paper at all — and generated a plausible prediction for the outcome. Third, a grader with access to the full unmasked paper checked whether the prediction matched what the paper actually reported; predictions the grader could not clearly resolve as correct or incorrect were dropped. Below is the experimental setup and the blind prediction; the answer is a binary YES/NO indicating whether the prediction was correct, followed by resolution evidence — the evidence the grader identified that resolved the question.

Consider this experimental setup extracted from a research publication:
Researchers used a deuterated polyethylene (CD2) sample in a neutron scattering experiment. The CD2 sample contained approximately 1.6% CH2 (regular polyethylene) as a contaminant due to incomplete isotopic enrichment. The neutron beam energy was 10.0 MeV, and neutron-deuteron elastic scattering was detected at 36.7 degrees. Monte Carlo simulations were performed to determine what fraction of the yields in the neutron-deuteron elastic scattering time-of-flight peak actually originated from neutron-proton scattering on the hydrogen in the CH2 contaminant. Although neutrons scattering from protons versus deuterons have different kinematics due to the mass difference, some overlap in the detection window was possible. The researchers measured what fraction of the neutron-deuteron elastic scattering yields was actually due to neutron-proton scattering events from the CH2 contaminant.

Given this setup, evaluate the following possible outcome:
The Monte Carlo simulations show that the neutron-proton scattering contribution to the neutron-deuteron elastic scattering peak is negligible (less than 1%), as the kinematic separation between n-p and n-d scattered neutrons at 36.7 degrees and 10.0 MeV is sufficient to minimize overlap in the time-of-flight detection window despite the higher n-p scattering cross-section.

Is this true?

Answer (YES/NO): YES